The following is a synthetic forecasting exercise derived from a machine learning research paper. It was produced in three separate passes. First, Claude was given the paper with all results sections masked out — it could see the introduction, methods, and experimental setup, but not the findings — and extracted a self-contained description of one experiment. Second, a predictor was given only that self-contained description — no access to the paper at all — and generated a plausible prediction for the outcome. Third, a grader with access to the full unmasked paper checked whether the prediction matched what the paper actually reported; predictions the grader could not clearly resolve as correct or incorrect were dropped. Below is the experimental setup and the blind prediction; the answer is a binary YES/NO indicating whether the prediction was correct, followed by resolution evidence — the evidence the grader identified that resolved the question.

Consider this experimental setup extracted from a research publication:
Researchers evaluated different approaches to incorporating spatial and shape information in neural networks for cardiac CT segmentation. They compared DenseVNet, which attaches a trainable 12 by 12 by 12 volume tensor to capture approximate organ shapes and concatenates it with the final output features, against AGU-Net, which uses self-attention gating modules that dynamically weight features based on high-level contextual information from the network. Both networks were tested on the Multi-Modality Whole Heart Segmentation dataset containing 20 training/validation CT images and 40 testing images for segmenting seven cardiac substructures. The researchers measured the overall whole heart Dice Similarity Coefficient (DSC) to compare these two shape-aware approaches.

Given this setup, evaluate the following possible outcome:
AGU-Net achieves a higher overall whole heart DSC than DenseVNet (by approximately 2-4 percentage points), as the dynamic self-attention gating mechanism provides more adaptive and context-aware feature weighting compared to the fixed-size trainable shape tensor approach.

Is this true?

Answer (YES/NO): NO